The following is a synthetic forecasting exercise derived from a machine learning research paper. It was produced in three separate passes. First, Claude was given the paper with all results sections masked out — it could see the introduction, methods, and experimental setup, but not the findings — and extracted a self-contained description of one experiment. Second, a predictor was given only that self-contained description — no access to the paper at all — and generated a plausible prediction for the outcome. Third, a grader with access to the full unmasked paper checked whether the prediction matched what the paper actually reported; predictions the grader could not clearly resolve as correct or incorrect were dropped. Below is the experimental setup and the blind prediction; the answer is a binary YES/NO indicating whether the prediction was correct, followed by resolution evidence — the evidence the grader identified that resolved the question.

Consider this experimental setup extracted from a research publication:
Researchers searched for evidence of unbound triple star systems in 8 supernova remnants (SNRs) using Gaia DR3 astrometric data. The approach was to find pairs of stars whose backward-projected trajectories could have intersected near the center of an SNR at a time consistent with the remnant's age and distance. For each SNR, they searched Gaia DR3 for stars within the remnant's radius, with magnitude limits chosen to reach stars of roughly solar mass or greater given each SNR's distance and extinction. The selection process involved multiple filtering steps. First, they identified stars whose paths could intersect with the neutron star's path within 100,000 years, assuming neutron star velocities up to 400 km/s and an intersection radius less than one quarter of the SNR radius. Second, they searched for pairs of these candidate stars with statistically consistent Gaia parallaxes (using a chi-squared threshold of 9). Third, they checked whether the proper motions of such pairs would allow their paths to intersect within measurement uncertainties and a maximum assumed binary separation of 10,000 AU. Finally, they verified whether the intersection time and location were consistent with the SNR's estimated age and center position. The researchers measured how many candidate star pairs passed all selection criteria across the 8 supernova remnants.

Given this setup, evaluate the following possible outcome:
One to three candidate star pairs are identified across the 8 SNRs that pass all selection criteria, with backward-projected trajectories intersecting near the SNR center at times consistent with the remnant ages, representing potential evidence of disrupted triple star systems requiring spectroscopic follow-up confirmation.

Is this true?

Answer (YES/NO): NO